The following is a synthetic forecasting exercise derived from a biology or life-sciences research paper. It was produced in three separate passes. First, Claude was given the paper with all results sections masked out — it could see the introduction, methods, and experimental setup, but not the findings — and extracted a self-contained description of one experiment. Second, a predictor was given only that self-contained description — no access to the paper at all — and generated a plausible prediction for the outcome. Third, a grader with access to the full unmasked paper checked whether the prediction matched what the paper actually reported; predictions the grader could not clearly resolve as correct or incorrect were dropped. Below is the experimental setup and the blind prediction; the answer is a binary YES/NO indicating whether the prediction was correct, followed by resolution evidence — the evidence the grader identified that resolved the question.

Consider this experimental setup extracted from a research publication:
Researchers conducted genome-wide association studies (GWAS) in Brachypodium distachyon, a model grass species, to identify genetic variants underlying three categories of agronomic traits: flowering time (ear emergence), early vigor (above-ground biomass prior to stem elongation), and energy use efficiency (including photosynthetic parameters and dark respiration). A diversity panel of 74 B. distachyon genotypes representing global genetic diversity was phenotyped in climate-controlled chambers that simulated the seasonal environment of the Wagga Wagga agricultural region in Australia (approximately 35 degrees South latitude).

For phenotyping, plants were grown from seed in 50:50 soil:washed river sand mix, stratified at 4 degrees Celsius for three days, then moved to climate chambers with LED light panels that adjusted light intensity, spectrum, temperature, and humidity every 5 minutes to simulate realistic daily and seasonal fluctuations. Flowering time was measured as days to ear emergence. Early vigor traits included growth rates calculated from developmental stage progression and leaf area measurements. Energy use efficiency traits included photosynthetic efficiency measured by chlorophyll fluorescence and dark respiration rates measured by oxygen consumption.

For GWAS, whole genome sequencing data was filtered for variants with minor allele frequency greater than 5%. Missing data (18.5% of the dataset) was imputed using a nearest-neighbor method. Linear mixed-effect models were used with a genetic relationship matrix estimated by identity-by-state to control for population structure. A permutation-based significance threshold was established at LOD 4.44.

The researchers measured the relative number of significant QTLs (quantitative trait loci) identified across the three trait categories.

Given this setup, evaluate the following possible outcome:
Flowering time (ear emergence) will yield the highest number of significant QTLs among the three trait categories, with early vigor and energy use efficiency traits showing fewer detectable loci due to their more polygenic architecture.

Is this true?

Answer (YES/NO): NO